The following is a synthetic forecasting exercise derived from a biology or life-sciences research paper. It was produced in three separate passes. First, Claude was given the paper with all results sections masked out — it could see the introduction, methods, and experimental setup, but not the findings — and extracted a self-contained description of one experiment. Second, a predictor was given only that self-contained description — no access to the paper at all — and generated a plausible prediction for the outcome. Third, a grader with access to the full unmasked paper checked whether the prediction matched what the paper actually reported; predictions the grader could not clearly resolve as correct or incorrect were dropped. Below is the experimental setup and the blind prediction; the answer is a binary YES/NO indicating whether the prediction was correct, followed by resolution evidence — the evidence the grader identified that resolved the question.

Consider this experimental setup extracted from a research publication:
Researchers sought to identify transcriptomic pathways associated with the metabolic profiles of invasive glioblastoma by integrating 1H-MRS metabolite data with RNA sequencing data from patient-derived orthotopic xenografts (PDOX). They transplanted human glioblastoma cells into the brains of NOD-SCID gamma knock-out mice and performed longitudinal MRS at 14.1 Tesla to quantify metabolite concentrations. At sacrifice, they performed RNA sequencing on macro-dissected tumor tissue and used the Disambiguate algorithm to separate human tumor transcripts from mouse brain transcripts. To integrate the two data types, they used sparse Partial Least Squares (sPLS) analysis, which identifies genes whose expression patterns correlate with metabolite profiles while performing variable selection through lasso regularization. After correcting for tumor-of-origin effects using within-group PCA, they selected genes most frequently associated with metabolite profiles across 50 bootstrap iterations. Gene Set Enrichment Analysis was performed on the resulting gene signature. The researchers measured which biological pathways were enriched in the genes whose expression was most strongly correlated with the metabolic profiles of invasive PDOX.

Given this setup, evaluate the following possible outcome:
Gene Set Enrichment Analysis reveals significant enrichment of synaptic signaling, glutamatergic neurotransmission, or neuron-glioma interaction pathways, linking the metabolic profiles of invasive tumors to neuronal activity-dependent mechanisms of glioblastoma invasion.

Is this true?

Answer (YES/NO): NO